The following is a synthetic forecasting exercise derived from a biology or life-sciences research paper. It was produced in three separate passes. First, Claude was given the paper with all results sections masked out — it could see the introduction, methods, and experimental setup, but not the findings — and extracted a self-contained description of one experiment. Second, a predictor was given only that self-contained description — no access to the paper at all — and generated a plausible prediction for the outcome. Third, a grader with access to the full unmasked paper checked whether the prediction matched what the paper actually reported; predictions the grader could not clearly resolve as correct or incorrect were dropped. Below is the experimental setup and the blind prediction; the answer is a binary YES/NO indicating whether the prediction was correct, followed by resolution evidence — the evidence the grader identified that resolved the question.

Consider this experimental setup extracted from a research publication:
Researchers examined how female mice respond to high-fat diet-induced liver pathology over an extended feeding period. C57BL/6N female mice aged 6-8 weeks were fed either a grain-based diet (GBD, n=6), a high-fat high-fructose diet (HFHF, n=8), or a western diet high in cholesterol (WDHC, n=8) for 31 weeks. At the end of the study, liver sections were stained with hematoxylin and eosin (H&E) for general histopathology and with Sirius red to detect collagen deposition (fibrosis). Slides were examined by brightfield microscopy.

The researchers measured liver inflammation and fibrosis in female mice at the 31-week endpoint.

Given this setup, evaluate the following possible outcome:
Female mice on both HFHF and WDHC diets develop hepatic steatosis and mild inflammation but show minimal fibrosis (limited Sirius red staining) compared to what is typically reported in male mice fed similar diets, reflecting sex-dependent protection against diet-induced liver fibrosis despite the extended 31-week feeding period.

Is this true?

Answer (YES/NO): NO